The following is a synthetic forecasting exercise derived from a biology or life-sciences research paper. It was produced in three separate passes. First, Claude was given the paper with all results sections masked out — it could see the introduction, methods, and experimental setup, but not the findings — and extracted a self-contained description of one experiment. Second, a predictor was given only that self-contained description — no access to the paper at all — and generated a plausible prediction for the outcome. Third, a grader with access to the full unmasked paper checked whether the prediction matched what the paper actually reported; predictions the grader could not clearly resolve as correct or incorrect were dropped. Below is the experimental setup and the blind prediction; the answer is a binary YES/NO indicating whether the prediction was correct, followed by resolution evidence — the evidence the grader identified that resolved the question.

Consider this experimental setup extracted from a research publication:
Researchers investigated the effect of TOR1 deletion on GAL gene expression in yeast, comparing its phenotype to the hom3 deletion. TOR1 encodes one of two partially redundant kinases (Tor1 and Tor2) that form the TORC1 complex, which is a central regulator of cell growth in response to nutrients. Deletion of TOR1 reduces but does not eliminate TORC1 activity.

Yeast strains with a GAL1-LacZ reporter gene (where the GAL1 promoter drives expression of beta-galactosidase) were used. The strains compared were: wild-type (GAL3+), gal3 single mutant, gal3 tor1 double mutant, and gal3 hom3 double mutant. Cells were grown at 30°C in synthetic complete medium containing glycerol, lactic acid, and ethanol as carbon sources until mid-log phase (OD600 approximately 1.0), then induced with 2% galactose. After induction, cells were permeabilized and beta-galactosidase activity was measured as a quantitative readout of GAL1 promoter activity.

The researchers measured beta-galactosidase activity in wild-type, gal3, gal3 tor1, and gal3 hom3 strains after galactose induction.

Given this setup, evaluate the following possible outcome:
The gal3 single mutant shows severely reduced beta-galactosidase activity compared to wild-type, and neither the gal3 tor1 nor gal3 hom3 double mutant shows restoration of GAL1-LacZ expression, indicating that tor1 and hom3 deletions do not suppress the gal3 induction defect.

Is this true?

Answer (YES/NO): YES